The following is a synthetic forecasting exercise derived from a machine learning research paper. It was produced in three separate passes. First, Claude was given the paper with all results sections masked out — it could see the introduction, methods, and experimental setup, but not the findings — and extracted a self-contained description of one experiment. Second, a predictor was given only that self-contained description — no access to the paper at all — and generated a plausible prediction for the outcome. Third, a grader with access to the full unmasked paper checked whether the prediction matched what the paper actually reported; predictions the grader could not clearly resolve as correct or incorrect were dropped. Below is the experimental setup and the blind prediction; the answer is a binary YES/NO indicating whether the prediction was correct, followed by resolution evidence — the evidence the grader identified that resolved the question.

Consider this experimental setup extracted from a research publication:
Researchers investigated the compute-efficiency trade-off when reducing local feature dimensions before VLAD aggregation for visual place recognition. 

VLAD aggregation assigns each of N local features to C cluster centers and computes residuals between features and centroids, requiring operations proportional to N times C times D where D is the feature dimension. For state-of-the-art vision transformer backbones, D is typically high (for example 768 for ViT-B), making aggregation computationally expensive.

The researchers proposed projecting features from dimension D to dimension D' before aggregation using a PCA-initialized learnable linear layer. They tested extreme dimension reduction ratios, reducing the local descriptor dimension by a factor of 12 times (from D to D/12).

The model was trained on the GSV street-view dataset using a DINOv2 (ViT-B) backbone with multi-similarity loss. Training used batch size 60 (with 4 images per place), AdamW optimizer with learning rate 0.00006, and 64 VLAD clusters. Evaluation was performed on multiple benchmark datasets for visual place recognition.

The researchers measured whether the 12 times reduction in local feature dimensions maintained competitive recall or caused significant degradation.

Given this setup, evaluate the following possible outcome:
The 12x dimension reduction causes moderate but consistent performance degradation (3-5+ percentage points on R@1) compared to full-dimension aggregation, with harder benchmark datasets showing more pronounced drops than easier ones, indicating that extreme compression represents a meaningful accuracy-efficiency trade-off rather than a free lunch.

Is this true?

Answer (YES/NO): NO